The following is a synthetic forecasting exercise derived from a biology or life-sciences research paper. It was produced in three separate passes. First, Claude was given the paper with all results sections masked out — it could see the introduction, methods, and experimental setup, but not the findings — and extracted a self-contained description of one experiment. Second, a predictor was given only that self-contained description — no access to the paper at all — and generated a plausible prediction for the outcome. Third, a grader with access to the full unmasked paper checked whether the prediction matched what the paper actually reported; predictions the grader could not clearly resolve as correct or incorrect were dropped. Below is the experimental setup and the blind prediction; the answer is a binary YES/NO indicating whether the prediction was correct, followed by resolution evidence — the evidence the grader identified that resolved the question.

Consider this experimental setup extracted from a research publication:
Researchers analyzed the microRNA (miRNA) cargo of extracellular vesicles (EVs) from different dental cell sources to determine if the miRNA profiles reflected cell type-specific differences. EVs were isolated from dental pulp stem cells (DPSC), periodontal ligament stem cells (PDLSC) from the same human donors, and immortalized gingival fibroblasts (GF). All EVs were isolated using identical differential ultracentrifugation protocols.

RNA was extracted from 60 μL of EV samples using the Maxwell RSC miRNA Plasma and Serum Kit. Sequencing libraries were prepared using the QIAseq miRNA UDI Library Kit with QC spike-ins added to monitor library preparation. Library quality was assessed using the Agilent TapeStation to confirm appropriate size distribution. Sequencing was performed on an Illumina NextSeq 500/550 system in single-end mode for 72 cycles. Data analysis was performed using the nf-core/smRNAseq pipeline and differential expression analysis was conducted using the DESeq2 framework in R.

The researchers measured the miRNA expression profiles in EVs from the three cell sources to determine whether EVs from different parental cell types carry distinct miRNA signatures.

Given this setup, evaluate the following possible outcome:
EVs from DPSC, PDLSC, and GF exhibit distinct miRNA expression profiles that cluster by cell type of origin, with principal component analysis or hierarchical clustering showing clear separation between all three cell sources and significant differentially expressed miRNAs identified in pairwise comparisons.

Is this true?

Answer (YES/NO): NO